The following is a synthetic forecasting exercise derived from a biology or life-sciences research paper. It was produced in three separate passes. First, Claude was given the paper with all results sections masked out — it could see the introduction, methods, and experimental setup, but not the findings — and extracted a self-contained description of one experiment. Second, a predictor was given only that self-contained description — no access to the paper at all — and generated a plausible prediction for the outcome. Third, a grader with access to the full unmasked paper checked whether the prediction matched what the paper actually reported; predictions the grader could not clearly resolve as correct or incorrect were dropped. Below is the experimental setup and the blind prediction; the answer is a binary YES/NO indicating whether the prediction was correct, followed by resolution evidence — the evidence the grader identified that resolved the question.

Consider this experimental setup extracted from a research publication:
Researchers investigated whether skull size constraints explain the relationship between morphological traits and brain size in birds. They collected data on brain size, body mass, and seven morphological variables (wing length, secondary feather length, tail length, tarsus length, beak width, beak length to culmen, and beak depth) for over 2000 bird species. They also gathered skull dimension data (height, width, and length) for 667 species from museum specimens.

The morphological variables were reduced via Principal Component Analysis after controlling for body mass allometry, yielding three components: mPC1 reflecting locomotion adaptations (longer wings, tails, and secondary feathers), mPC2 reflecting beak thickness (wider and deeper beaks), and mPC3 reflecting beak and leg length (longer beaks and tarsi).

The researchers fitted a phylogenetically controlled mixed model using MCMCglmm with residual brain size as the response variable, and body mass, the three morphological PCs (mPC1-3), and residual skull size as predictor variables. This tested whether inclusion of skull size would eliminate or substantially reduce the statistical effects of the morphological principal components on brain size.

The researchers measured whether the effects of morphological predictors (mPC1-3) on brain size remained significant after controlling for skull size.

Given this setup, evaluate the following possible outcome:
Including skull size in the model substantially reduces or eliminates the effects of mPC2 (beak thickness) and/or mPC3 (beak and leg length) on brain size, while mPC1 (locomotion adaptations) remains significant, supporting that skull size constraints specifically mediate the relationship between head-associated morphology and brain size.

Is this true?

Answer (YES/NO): NO